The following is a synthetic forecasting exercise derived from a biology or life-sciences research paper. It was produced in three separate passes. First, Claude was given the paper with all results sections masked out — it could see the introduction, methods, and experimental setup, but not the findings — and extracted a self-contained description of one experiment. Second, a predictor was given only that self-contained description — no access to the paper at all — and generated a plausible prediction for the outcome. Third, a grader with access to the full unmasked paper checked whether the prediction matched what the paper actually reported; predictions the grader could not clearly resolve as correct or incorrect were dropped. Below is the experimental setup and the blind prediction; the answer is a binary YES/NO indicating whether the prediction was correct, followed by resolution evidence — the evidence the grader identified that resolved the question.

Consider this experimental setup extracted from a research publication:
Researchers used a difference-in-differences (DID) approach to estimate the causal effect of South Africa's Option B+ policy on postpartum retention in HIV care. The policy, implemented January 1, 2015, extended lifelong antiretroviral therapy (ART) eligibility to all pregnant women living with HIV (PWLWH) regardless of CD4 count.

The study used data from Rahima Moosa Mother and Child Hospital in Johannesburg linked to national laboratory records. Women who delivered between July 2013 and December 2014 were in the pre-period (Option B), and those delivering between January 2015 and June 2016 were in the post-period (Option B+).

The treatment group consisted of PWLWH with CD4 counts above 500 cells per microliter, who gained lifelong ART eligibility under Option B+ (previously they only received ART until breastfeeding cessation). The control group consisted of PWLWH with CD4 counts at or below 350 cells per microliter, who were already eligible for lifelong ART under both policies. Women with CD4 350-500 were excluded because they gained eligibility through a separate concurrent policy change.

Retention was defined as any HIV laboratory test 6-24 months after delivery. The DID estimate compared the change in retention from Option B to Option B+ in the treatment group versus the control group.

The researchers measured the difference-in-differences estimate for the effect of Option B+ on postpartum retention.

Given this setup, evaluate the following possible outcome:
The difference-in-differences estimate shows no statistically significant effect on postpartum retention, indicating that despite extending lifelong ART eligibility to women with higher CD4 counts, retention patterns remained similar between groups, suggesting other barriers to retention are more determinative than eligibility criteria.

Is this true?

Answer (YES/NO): NO